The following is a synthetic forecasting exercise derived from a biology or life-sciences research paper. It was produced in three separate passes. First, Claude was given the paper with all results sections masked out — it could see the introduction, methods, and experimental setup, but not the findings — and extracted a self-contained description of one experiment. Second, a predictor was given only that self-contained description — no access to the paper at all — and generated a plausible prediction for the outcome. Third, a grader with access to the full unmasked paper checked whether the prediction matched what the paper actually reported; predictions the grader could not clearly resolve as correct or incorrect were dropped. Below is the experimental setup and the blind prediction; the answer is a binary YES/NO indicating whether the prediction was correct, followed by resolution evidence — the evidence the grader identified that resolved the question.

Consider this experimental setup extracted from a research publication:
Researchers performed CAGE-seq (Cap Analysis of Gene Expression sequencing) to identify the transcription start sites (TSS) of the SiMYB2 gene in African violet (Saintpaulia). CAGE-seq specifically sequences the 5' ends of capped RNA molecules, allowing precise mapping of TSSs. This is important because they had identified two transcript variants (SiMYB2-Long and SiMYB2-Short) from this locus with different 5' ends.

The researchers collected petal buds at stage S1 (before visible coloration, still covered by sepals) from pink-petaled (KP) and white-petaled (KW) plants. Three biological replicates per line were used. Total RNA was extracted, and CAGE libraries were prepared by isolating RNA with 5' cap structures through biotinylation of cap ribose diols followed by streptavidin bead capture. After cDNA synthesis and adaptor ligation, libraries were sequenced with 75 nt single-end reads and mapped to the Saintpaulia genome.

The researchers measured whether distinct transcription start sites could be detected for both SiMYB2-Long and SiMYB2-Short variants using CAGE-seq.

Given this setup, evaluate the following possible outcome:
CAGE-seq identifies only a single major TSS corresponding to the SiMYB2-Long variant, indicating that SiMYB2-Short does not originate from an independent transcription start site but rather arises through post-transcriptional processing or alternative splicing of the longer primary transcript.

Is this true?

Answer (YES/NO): NO